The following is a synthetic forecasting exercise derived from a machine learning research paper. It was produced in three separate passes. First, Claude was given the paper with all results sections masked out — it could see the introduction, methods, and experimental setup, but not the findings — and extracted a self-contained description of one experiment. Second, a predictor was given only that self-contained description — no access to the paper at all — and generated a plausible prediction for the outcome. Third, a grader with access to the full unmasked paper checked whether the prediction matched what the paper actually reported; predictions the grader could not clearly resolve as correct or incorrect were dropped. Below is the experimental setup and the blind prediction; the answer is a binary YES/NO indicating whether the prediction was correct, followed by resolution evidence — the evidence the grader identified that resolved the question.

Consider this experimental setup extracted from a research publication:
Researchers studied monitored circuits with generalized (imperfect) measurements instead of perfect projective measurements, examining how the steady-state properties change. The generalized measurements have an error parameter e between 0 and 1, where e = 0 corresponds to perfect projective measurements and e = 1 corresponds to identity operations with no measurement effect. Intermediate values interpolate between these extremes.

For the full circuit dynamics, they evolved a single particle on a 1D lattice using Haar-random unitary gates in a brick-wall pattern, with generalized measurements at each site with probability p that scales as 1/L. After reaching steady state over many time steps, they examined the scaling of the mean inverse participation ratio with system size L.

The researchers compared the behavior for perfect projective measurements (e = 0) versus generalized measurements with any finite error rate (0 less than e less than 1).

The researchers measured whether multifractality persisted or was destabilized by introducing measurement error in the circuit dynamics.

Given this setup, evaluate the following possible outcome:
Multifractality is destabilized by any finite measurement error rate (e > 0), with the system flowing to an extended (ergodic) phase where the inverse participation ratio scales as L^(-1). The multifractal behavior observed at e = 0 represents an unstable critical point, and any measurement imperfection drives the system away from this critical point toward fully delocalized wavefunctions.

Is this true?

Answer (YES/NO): YES